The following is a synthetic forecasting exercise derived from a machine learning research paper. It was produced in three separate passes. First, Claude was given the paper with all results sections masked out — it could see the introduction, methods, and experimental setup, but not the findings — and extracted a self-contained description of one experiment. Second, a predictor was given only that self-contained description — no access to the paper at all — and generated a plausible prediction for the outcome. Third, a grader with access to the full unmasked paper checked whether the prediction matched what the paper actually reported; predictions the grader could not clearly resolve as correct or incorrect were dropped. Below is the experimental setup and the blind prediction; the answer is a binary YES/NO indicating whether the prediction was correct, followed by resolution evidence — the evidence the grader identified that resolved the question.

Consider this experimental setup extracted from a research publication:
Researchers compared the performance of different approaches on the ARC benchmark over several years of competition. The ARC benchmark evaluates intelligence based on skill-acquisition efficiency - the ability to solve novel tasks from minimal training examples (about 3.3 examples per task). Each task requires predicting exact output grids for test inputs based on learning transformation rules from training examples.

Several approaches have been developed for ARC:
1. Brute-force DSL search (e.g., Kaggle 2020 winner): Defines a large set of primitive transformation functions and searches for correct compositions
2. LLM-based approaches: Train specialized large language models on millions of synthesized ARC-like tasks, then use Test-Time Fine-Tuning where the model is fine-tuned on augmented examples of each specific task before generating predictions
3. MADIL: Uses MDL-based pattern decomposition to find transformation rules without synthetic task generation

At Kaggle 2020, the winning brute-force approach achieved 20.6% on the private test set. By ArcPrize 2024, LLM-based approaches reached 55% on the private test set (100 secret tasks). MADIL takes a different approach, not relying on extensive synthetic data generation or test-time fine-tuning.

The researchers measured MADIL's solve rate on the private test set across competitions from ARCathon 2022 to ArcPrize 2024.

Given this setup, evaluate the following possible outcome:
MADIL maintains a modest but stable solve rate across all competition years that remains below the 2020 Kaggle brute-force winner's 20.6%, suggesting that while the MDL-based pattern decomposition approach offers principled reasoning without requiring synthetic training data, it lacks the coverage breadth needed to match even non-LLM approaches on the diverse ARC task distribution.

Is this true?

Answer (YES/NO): NO